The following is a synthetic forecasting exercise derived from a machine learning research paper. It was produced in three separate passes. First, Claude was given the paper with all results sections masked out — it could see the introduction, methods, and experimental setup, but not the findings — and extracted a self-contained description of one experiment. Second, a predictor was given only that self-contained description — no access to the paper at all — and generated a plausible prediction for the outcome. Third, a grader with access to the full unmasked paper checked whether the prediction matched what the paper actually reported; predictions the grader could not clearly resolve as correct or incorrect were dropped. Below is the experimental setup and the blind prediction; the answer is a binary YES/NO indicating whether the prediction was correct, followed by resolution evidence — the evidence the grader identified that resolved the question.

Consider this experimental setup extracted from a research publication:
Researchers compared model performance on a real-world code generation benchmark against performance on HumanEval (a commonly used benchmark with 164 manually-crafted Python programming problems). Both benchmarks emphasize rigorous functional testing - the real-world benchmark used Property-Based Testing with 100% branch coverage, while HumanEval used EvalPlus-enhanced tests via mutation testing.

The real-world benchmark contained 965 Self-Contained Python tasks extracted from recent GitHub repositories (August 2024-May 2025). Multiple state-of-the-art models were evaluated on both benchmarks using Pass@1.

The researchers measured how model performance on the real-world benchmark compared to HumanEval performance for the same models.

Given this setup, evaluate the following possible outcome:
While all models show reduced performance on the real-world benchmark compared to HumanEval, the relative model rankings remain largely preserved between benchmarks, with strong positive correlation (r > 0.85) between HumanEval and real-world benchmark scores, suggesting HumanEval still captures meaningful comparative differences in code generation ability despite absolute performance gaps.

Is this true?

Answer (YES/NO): NO